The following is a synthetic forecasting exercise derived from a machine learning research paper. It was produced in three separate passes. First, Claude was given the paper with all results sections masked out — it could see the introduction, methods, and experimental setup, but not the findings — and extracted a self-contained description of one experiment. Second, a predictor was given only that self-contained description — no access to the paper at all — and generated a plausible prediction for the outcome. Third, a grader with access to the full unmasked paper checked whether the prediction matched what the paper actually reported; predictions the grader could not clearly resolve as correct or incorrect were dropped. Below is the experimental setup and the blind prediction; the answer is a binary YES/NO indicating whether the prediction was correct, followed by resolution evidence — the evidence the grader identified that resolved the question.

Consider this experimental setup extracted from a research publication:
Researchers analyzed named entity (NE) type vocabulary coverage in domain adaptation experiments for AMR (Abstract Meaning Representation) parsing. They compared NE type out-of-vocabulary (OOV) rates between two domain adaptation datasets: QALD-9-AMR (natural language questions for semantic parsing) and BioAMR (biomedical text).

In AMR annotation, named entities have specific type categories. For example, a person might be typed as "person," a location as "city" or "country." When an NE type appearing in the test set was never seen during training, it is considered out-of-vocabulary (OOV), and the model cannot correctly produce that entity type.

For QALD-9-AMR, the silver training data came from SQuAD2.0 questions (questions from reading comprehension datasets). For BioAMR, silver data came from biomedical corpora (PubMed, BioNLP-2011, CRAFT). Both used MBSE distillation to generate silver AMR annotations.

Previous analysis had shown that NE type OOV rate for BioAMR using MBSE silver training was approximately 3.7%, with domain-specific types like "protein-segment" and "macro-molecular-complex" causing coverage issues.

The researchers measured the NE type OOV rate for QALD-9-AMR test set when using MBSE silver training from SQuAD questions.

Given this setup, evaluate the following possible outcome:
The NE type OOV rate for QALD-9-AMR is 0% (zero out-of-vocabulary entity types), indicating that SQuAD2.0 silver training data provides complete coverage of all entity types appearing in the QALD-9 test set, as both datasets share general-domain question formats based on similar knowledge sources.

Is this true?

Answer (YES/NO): NO